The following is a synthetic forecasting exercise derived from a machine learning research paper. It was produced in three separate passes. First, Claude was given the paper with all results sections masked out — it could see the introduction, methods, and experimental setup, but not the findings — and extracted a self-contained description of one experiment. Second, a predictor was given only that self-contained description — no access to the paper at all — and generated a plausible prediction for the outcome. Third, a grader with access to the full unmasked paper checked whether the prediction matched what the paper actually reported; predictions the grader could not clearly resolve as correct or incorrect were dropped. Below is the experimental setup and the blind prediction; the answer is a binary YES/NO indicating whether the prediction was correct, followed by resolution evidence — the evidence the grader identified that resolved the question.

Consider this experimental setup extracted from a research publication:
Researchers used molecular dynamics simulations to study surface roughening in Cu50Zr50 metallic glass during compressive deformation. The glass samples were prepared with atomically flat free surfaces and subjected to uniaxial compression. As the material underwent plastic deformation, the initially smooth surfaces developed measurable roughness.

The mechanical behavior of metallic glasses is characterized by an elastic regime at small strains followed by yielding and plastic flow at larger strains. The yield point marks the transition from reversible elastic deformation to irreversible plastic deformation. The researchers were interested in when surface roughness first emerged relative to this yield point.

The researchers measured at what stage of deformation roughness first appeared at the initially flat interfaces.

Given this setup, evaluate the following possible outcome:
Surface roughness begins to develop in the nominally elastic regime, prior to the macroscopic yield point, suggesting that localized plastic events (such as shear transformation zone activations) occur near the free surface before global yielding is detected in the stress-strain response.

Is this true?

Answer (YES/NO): NO